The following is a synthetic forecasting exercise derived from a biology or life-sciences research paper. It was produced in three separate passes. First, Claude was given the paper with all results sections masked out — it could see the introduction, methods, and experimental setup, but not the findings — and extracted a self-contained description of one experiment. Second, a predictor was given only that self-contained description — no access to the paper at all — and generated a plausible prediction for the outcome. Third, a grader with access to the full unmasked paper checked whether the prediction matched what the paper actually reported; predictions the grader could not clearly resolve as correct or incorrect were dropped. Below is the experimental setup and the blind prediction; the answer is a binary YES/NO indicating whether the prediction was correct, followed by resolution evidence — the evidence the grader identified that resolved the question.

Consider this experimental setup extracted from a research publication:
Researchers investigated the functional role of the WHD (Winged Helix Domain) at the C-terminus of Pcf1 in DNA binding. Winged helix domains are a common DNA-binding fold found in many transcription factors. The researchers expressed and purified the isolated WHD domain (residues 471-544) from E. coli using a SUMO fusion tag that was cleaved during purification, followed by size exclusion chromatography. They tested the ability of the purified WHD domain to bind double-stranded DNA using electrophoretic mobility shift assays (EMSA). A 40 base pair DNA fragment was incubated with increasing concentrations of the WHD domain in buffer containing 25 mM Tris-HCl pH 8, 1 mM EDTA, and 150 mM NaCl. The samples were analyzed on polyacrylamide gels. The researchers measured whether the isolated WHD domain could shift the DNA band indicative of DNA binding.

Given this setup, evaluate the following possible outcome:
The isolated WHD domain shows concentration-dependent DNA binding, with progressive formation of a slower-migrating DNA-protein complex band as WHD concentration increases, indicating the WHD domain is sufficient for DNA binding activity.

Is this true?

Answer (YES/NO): NO